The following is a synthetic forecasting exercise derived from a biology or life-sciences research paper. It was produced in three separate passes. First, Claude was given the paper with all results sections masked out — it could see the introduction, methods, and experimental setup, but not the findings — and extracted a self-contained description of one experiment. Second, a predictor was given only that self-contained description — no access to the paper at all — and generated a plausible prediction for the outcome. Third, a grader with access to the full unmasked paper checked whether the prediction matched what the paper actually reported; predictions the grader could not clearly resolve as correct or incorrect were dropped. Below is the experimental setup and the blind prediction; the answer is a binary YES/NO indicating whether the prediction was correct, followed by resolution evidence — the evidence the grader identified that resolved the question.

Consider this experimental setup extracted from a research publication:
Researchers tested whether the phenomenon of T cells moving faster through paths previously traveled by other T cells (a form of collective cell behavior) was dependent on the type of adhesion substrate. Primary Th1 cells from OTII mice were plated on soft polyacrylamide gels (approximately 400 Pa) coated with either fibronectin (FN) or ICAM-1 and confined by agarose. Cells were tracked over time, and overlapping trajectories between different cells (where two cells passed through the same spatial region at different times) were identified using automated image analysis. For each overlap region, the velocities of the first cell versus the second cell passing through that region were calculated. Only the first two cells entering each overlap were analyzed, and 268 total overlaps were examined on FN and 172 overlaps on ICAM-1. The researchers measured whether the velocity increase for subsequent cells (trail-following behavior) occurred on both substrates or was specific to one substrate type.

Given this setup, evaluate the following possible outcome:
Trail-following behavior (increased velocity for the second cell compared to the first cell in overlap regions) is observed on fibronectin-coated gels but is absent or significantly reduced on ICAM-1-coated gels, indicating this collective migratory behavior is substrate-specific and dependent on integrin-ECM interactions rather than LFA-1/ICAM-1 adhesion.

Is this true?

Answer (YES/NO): NO